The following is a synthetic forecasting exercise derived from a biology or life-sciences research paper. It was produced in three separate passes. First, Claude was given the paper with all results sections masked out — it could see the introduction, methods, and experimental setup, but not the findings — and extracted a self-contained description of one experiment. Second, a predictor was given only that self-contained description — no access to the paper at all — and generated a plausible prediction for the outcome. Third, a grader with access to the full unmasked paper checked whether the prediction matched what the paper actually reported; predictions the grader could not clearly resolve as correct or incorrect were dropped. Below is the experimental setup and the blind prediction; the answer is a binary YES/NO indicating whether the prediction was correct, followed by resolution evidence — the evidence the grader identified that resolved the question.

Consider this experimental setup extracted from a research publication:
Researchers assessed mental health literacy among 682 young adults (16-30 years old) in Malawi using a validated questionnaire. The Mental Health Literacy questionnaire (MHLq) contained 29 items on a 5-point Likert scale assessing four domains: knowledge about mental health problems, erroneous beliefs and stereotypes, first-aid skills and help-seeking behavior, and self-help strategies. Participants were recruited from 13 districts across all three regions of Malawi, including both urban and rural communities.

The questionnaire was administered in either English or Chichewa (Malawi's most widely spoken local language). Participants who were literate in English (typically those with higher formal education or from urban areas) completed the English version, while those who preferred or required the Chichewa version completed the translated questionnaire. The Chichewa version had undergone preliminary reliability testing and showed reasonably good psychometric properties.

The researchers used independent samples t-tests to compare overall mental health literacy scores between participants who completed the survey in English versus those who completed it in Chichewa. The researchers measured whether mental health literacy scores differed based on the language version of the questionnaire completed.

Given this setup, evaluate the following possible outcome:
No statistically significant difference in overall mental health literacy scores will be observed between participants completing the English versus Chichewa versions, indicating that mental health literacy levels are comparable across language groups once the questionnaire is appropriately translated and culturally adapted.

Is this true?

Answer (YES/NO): NO